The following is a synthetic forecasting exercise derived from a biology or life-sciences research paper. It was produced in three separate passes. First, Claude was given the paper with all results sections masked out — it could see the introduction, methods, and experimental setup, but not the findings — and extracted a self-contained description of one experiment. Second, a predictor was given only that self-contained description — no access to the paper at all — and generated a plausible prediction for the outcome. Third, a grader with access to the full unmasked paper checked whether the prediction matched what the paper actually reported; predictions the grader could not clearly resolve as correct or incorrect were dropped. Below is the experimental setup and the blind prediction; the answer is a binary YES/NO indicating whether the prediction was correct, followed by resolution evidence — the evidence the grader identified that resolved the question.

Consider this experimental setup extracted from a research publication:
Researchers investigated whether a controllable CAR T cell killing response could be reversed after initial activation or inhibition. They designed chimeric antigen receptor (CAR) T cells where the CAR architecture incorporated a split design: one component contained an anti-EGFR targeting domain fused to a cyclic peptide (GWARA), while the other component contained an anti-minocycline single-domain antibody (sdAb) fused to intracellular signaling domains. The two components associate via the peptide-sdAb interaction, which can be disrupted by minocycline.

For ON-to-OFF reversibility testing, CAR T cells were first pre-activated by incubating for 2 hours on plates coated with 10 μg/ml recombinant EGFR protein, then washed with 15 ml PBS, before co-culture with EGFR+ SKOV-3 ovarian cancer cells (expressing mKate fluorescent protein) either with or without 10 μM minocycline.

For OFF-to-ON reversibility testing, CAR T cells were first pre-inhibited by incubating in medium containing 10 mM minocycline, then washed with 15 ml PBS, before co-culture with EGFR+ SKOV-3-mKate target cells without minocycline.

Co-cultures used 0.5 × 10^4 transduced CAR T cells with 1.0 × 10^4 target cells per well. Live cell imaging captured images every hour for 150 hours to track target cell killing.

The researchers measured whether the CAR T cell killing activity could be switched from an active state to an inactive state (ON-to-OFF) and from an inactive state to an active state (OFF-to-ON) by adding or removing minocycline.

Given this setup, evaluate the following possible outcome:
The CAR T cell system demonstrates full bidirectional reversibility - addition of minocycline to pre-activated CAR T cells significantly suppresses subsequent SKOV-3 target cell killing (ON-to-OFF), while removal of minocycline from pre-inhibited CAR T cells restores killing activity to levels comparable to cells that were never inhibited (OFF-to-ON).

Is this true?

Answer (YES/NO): YES